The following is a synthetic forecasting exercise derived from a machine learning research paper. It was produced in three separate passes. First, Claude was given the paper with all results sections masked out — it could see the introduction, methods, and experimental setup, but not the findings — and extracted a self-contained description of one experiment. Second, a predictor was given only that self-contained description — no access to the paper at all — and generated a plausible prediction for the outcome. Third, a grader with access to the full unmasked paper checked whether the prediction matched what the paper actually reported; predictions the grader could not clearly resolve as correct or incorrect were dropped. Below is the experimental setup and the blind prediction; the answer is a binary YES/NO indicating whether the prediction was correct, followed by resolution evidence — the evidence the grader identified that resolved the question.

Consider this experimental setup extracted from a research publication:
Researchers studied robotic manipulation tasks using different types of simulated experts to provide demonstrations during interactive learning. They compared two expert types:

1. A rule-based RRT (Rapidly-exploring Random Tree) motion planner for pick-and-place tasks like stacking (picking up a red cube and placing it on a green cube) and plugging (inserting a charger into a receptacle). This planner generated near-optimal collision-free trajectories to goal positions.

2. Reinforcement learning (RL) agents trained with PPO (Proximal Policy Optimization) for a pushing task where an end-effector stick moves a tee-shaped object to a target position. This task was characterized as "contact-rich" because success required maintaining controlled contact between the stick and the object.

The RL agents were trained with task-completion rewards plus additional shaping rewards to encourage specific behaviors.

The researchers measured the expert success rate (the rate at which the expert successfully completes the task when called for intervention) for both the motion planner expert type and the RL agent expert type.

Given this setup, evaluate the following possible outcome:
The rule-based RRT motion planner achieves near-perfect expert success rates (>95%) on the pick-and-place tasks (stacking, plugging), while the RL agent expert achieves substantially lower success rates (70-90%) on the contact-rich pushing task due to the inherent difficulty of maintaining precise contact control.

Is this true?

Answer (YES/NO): NO